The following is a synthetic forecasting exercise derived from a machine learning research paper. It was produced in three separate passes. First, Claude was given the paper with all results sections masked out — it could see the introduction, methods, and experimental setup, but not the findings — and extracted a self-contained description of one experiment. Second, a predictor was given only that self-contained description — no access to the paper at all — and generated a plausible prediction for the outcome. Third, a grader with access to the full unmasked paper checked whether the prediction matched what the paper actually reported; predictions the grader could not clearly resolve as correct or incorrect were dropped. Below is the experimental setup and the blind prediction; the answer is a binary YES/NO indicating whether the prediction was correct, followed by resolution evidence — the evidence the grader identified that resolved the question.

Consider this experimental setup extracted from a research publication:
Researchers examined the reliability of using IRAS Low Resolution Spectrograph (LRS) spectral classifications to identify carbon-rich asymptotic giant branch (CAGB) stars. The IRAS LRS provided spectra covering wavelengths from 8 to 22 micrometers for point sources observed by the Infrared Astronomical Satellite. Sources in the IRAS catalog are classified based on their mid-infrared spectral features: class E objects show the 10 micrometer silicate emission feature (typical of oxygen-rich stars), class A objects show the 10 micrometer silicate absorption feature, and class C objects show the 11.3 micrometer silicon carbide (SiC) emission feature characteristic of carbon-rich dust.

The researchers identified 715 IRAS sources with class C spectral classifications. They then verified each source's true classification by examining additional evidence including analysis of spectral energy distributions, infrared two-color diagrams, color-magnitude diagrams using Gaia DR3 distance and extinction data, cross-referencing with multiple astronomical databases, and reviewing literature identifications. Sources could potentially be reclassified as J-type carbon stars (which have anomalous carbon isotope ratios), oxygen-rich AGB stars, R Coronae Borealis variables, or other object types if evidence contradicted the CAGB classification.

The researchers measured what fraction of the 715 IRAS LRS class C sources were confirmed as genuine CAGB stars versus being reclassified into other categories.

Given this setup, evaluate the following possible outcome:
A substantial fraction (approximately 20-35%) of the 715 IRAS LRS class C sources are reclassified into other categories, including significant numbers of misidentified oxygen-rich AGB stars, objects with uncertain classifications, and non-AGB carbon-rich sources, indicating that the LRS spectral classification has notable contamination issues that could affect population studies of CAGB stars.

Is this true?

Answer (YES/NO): NO